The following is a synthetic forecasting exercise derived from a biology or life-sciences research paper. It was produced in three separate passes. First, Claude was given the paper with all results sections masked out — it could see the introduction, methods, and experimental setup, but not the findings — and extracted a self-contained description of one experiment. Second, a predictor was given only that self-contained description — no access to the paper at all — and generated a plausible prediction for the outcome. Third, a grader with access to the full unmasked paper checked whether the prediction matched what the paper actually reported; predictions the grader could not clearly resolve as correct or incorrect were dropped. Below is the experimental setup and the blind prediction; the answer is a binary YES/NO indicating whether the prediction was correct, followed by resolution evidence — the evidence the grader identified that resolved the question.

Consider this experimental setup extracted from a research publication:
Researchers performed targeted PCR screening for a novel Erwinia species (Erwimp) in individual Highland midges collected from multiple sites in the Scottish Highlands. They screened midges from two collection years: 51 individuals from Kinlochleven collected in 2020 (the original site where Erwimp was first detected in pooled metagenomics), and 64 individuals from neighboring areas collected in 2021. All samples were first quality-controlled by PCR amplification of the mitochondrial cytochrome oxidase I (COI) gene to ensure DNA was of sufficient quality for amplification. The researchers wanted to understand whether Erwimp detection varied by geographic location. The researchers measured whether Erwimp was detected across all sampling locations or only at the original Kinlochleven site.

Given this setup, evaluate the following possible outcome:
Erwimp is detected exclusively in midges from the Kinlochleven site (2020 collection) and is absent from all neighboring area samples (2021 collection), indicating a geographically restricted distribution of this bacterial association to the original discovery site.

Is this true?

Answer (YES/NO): NO